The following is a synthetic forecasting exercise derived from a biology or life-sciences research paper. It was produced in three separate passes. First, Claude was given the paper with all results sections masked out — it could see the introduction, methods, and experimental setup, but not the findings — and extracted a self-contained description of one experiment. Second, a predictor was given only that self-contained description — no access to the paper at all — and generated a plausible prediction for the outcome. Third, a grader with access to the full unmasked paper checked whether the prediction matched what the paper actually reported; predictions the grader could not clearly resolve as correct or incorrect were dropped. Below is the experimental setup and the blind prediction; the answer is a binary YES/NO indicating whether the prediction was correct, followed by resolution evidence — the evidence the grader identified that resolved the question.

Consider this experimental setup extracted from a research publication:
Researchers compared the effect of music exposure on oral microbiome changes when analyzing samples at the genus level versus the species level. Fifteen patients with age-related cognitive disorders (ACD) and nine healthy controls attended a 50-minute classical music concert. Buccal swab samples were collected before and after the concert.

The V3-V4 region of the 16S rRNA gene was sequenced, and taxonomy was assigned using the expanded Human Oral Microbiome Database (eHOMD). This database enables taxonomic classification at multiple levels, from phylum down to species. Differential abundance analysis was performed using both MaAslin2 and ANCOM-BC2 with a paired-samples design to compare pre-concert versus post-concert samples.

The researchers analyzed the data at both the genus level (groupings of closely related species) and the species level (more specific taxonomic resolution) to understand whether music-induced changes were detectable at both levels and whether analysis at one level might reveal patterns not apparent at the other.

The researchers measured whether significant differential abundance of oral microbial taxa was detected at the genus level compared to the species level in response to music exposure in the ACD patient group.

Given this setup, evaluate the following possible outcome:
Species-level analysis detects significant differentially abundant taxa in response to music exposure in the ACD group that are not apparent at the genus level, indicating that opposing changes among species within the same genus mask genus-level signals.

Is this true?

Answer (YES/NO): NO